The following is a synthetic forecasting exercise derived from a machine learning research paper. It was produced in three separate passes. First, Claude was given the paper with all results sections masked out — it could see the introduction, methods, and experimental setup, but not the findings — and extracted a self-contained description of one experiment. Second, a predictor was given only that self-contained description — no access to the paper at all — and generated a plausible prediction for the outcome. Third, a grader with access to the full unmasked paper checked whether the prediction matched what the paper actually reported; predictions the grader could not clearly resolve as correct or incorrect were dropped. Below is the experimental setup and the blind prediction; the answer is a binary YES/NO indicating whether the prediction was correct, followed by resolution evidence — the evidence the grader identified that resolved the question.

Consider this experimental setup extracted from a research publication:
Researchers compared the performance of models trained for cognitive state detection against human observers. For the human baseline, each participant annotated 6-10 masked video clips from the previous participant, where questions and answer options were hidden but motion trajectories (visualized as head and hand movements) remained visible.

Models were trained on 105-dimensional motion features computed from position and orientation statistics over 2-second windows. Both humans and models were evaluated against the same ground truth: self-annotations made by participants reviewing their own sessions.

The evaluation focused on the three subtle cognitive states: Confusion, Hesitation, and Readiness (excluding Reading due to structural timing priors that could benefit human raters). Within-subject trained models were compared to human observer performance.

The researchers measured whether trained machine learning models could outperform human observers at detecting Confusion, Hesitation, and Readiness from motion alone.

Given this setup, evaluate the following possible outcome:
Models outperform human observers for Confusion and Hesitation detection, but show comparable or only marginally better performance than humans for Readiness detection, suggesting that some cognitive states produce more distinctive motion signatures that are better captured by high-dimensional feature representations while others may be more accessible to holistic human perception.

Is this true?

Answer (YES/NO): NO